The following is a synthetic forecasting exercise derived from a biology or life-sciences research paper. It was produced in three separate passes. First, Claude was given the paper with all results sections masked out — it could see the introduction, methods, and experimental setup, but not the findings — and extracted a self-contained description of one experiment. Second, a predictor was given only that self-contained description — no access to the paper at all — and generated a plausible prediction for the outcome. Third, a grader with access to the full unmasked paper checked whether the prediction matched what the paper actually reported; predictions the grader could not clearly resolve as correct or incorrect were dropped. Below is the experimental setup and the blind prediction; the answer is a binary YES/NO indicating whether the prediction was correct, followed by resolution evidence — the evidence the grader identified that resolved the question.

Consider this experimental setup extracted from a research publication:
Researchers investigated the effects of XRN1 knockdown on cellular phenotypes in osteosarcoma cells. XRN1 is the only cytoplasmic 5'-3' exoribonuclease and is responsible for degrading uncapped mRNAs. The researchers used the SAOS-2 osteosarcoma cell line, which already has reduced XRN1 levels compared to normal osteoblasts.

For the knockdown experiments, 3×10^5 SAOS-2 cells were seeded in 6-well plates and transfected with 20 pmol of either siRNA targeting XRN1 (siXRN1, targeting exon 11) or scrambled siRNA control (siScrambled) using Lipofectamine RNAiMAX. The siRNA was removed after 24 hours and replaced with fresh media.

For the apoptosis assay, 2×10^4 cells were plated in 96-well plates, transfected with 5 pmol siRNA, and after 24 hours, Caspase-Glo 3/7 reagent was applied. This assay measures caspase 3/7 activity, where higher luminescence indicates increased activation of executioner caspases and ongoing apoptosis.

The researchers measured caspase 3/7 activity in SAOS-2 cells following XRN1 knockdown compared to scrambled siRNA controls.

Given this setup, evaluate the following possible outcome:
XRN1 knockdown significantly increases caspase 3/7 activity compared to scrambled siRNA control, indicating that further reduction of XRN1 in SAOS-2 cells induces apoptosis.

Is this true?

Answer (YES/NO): NO